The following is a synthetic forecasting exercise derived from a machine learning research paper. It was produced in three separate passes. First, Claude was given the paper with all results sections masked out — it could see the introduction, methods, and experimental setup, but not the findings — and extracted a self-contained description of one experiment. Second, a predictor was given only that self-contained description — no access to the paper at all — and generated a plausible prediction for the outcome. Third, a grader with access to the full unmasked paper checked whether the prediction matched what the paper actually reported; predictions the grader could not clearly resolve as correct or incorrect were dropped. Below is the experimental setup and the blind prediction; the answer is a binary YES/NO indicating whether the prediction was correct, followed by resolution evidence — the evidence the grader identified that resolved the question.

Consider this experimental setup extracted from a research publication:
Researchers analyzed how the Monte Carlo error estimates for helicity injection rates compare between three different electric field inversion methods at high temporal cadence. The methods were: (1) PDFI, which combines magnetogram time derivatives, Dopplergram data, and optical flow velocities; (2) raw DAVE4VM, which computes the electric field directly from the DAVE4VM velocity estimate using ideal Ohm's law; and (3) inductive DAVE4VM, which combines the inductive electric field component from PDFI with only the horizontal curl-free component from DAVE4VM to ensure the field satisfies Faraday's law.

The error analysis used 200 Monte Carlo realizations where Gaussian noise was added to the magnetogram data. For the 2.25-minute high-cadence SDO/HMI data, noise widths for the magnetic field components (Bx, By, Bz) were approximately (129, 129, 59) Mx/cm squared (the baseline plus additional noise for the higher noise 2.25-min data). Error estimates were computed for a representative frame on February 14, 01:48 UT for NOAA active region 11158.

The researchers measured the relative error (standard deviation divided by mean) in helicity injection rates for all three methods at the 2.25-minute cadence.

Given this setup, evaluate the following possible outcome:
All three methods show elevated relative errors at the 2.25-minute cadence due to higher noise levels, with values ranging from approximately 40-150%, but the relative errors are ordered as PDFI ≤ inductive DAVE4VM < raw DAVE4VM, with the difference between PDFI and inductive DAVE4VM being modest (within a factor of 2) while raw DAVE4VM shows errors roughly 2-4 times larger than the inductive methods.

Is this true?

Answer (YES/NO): NO